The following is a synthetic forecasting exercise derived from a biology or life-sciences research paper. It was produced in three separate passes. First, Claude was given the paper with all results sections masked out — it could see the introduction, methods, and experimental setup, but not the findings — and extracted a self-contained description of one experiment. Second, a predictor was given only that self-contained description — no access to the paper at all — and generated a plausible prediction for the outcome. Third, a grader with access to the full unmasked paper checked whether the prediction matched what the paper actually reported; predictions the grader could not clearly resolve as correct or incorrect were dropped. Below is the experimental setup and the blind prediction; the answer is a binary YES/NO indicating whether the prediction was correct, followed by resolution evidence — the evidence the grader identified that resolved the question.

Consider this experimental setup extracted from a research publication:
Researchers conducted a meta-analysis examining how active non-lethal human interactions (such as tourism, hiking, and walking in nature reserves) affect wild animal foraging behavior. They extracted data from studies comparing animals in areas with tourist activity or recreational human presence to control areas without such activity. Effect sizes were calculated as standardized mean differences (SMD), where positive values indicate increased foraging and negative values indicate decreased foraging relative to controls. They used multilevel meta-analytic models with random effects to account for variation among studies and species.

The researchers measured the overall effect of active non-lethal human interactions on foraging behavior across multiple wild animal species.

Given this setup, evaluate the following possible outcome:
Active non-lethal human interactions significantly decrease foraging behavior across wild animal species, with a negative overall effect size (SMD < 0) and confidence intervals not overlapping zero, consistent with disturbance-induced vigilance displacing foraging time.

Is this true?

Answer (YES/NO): NO